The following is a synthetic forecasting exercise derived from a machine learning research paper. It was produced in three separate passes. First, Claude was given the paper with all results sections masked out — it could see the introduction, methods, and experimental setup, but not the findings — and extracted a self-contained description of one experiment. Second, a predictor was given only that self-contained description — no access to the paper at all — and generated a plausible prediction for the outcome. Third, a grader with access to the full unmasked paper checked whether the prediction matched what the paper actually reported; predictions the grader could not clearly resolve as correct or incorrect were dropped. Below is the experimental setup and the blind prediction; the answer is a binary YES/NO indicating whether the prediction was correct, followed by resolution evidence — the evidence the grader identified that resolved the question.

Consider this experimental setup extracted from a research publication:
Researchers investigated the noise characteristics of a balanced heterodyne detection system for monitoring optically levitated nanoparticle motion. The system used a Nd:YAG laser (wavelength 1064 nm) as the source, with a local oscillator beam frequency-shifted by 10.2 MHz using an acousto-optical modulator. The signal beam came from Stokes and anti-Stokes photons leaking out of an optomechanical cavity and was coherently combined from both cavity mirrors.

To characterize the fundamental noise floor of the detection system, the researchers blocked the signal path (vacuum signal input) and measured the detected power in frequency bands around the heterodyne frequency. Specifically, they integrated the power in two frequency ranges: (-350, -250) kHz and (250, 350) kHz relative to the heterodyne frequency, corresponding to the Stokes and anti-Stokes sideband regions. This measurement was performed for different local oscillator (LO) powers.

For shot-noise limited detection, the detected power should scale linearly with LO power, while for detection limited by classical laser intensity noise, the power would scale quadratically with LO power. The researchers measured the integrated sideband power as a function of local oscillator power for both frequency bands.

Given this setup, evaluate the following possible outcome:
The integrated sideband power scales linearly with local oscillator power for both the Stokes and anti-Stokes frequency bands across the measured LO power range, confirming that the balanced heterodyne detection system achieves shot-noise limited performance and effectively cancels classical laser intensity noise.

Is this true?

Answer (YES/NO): YES